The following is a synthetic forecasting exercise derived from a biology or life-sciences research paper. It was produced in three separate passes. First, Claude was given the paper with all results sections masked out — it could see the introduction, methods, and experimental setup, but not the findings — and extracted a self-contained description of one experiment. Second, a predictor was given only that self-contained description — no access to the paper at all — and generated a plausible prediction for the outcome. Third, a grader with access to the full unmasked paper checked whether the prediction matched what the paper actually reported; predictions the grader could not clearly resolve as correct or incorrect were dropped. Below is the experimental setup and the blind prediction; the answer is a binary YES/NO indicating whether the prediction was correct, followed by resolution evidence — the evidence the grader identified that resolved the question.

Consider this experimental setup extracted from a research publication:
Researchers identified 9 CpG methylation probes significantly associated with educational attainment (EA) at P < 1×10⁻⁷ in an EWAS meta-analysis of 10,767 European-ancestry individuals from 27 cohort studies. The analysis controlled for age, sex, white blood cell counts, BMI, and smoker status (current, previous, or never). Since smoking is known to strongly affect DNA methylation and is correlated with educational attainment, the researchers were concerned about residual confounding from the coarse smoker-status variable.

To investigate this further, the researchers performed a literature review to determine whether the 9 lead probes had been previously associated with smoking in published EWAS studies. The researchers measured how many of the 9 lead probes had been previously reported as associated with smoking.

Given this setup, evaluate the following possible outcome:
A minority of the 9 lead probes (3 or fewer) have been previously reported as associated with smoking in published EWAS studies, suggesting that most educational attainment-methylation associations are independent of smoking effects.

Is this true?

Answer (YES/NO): NO